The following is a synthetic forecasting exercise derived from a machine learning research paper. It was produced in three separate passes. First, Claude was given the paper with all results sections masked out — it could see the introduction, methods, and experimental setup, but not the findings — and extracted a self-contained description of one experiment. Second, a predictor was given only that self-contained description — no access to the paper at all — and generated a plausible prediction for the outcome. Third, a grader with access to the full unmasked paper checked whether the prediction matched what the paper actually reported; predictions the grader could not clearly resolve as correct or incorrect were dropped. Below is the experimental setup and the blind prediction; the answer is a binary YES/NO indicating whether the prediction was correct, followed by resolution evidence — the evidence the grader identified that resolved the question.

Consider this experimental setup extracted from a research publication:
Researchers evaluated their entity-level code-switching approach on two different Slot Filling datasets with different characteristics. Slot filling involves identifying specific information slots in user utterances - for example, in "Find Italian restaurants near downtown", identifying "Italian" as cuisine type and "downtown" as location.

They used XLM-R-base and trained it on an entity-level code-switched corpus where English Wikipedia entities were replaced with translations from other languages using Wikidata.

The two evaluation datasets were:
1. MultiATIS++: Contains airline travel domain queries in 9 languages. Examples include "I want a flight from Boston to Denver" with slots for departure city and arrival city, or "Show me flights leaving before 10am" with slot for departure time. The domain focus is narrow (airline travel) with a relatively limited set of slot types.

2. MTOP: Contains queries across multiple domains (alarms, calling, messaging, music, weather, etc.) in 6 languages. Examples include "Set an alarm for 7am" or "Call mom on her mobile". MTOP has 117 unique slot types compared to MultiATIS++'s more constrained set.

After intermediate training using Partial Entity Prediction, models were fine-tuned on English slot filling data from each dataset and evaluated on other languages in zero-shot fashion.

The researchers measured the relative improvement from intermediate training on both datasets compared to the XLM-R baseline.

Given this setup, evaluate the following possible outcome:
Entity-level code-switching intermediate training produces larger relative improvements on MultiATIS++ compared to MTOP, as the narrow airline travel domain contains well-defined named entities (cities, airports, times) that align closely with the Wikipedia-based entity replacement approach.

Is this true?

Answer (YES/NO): YES